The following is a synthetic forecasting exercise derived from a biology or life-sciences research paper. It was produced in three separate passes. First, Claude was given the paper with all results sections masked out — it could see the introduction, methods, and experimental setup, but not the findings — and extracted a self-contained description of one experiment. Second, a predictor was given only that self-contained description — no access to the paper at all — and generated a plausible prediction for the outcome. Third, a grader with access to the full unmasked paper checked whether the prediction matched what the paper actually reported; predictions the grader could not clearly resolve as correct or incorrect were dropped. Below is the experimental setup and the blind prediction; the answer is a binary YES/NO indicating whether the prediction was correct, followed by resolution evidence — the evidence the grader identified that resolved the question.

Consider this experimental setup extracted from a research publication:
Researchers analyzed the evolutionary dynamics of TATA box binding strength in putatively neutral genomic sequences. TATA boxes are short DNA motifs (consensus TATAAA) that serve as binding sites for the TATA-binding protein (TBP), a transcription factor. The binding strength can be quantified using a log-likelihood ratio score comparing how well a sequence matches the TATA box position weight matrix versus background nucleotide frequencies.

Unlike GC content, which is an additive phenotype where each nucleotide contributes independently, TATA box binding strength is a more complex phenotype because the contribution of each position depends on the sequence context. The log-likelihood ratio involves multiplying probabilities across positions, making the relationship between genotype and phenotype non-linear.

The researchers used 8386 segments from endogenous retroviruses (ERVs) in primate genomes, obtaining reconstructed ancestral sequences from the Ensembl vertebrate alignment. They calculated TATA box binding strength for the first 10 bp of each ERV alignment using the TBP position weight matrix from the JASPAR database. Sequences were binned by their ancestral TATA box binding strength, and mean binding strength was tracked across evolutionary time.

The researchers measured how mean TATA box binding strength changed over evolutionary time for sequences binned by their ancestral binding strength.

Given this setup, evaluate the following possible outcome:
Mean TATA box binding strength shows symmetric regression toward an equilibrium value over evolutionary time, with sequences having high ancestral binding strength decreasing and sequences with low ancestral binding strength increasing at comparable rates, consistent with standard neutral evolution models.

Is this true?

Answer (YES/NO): NO